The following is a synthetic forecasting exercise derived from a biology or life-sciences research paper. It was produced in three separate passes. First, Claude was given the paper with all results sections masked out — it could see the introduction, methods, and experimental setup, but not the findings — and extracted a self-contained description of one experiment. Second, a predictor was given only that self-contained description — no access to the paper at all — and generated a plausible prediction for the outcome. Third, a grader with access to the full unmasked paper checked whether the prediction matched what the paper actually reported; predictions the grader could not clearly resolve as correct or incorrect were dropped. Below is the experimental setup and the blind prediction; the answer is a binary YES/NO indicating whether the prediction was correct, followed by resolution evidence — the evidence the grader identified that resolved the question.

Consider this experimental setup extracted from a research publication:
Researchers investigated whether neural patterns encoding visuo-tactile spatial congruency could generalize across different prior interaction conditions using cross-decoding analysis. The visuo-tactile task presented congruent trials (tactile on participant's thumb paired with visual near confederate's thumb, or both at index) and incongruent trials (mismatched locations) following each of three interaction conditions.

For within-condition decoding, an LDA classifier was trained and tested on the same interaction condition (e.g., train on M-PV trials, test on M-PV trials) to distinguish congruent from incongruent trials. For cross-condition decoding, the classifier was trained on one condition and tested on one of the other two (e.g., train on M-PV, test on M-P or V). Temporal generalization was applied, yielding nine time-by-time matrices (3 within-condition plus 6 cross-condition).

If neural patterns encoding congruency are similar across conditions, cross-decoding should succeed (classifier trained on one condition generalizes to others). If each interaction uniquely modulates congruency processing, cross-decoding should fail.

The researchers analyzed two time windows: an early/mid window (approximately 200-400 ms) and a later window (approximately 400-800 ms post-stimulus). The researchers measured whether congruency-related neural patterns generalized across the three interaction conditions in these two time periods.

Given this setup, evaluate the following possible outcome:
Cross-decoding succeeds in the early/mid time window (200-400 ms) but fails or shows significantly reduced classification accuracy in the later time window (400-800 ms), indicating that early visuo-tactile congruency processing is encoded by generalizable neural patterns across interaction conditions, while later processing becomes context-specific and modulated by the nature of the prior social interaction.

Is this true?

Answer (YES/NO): NO